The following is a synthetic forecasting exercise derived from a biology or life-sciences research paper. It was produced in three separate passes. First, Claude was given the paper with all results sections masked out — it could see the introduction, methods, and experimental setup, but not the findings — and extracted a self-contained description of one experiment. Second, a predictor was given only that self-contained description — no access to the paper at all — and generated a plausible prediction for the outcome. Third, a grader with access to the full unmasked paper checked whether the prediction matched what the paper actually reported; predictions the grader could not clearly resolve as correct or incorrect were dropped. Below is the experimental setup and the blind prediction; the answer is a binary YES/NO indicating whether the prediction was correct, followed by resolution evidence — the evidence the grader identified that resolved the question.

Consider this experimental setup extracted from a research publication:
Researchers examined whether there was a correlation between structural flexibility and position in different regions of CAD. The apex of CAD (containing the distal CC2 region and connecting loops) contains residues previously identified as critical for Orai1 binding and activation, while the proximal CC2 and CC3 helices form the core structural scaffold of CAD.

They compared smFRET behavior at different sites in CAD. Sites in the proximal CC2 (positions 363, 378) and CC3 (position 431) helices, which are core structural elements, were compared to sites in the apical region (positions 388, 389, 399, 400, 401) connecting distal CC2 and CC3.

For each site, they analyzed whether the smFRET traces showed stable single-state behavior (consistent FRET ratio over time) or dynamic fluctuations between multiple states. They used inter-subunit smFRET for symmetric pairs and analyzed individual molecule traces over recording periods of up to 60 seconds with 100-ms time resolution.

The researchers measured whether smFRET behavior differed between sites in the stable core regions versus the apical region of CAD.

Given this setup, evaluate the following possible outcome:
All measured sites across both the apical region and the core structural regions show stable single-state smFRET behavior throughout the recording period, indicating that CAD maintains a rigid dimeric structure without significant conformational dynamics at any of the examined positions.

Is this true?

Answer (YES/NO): NO